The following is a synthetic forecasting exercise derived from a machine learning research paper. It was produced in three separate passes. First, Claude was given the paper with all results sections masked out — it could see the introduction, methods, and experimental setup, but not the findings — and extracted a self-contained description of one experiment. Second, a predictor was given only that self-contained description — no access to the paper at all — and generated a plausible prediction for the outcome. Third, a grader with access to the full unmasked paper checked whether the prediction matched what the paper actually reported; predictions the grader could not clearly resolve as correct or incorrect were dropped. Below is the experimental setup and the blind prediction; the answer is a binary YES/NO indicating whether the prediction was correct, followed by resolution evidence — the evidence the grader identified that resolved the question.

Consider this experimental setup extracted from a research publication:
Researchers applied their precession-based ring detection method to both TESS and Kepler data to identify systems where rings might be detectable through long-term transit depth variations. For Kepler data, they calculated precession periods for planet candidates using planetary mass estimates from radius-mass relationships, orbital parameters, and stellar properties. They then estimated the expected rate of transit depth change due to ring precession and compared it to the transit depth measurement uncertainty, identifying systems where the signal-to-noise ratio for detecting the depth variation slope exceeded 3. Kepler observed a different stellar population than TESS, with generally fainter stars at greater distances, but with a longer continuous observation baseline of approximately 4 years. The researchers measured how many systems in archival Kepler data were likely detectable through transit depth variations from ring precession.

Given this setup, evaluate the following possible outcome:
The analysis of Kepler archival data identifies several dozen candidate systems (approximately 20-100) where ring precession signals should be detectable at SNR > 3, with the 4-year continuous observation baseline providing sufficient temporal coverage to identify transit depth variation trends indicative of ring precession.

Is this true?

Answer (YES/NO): NO